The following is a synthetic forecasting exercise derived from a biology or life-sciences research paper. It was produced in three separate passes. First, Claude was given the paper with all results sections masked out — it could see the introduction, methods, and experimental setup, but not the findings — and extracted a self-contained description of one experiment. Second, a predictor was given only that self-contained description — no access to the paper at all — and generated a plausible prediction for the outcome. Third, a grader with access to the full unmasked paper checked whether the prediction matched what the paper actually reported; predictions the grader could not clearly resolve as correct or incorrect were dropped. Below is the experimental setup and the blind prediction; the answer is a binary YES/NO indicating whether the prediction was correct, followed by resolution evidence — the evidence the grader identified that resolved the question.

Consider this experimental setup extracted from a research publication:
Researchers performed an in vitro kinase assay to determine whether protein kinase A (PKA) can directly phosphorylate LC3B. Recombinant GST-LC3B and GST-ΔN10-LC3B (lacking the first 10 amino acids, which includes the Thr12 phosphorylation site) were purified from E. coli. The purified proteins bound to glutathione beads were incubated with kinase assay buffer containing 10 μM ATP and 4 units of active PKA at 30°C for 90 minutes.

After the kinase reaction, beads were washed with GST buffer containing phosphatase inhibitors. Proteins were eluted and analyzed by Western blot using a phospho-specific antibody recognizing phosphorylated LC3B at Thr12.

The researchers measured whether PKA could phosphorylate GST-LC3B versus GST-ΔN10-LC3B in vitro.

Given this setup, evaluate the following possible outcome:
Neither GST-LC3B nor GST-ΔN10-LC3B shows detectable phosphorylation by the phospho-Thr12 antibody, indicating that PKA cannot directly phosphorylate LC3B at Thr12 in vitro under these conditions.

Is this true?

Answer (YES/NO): NO